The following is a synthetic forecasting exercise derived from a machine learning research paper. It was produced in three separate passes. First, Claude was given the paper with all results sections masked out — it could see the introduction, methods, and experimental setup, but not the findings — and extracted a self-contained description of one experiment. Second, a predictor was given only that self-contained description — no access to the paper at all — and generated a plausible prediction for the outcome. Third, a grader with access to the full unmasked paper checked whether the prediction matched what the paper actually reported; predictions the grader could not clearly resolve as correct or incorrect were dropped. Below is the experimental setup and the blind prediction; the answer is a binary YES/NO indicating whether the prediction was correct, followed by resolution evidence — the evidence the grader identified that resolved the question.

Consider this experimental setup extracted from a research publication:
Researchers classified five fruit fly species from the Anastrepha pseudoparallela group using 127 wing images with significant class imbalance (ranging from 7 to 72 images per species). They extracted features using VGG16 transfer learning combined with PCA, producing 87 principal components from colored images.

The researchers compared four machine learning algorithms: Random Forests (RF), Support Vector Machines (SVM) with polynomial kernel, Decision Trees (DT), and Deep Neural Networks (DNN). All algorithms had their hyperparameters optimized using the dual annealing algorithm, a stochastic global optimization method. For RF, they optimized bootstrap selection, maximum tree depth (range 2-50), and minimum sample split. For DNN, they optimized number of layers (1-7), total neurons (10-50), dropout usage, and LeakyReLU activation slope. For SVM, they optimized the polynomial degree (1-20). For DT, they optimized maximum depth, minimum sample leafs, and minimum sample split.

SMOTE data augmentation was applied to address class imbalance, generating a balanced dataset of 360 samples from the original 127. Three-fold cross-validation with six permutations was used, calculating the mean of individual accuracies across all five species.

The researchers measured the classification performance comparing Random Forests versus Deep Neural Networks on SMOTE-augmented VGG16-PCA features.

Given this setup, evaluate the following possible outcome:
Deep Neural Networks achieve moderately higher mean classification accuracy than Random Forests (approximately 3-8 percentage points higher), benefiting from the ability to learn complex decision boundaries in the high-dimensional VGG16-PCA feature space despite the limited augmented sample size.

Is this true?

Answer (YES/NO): NO